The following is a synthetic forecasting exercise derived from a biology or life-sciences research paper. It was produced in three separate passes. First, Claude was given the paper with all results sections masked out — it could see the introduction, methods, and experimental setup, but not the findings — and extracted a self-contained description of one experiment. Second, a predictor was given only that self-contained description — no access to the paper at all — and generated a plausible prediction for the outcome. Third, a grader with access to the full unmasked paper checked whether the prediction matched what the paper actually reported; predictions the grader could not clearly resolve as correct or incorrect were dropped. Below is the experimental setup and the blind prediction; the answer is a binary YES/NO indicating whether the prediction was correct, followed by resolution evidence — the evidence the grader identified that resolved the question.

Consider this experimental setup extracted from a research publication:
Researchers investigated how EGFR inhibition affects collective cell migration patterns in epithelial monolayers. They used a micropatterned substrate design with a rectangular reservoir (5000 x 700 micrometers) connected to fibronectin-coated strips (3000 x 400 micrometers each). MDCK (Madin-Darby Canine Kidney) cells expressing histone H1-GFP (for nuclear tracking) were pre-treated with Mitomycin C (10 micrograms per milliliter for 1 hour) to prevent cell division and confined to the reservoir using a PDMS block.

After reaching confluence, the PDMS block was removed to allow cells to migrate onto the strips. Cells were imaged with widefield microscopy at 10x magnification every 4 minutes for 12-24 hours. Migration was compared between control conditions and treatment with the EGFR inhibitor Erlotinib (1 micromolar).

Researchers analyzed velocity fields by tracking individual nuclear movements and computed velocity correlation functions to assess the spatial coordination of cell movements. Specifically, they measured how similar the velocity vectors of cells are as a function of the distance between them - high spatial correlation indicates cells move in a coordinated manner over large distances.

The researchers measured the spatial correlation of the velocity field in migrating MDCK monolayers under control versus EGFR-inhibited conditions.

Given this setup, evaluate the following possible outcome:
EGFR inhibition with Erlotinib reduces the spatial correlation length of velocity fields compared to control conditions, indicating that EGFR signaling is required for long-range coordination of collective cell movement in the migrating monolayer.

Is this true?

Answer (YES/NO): NO